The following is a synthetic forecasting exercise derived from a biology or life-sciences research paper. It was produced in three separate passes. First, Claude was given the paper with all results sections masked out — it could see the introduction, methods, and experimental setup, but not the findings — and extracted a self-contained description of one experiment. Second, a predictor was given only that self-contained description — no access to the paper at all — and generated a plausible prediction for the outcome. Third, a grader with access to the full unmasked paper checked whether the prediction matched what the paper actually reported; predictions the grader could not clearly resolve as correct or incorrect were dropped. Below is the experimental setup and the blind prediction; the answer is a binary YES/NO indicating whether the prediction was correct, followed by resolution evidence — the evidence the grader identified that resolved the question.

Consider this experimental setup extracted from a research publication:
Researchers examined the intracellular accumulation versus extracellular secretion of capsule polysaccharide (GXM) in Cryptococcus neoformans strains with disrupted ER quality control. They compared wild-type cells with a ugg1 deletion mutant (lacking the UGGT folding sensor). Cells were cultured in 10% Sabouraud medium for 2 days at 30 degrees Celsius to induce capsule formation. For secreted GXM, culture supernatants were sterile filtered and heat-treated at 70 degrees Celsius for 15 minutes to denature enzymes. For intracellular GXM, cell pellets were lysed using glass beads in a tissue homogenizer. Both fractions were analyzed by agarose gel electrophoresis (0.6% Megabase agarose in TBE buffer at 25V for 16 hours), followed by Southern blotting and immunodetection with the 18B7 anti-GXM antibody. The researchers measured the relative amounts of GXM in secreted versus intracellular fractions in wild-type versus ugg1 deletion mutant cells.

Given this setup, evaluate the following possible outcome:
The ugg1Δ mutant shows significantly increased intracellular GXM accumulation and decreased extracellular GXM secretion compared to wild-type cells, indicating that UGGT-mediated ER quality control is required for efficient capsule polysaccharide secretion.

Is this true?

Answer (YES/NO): NO